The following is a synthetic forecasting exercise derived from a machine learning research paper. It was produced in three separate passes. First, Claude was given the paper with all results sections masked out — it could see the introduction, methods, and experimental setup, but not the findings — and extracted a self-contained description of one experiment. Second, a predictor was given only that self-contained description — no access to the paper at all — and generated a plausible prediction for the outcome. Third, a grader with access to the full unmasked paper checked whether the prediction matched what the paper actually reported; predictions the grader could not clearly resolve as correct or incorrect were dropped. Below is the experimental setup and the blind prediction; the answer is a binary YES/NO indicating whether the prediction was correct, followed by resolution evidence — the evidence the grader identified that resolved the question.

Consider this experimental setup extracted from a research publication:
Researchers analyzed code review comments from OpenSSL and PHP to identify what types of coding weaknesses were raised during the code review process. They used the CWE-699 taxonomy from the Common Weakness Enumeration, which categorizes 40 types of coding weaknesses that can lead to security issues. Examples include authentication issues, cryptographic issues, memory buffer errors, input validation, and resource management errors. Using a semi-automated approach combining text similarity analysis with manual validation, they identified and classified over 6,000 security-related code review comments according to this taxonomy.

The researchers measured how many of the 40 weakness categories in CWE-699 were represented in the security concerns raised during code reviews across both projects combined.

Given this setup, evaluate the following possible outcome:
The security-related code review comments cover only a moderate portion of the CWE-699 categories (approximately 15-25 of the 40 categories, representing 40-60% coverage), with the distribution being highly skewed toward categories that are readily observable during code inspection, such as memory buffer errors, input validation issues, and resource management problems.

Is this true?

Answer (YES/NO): NO